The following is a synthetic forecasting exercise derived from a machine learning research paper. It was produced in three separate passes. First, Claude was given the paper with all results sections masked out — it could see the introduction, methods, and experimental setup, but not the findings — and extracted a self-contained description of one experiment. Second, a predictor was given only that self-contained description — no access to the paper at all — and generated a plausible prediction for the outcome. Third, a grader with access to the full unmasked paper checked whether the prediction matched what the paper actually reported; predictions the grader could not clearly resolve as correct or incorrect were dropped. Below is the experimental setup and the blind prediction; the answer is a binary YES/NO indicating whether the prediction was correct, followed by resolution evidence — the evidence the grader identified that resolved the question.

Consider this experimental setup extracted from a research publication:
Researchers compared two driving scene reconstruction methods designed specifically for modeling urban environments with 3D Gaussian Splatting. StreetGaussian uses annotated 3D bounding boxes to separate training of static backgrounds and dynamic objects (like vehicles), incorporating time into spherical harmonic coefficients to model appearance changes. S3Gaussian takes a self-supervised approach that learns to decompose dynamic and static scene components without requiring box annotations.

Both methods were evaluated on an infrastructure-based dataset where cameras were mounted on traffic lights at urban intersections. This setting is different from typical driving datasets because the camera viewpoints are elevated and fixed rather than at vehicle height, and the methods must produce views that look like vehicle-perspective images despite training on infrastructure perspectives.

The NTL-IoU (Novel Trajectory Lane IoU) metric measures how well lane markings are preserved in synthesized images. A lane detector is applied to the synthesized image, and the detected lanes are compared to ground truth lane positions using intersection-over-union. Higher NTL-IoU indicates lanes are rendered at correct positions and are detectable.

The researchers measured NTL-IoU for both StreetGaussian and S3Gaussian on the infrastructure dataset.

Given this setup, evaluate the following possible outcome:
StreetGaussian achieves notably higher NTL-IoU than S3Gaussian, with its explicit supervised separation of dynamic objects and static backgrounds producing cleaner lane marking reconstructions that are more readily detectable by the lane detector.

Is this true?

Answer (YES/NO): YES